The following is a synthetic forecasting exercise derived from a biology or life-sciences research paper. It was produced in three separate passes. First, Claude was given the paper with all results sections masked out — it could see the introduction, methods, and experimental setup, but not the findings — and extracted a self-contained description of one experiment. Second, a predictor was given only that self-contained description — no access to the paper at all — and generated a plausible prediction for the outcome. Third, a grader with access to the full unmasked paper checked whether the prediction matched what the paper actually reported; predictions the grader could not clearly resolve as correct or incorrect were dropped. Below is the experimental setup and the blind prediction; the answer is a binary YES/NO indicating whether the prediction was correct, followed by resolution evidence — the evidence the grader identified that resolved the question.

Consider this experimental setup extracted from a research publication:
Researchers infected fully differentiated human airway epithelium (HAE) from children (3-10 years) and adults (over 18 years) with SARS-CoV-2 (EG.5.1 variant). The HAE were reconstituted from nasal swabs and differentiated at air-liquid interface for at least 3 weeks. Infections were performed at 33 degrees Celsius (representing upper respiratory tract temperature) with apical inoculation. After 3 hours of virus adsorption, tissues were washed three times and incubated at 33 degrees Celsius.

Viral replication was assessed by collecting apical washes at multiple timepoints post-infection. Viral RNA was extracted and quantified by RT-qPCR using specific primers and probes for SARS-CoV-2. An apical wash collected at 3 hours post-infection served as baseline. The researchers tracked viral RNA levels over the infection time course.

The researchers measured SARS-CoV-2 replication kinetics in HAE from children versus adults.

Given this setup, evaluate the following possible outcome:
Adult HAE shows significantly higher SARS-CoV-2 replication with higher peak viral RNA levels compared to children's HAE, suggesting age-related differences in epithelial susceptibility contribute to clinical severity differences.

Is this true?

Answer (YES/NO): NO